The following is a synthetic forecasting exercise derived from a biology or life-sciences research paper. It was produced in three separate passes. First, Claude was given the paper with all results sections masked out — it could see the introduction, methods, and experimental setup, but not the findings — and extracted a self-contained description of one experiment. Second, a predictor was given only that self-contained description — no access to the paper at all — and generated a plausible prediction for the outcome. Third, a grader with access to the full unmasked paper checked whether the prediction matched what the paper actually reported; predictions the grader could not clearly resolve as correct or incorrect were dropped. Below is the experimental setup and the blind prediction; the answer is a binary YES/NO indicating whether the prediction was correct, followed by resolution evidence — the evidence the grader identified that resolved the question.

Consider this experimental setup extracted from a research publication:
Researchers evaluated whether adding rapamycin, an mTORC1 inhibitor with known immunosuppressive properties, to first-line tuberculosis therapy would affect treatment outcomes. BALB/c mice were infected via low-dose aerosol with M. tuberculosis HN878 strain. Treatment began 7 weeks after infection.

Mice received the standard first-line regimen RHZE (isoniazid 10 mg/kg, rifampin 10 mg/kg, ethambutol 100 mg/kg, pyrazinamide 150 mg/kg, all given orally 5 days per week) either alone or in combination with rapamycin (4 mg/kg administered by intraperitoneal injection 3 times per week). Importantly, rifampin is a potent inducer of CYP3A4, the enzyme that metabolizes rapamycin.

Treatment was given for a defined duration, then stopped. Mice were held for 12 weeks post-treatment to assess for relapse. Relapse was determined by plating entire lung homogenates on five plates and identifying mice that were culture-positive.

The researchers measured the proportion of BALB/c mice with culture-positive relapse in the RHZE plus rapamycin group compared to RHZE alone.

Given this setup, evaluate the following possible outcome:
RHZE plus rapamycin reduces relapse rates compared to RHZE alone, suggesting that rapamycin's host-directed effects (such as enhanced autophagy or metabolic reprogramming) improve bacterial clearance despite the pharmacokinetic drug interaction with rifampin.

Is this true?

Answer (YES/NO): NO